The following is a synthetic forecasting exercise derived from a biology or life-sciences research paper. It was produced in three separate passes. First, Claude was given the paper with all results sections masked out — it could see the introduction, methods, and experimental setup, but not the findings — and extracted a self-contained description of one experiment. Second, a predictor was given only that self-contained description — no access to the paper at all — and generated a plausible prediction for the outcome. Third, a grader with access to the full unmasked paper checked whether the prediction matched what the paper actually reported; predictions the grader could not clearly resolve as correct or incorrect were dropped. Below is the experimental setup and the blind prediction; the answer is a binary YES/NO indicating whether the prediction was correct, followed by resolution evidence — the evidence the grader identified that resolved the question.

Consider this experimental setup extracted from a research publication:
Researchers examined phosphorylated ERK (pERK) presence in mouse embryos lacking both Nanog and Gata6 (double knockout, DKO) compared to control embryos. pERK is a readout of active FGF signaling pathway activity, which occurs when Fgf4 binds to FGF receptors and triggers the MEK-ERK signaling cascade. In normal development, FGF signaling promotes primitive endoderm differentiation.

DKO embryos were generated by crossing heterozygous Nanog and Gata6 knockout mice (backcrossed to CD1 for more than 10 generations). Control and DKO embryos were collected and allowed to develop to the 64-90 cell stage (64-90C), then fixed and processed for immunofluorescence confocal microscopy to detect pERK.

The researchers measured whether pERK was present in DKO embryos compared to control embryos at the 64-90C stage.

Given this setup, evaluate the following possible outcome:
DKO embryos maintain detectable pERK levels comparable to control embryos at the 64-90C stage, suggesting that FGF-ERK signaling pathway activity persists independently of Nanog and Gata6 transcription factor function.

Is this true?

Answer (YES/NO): NO